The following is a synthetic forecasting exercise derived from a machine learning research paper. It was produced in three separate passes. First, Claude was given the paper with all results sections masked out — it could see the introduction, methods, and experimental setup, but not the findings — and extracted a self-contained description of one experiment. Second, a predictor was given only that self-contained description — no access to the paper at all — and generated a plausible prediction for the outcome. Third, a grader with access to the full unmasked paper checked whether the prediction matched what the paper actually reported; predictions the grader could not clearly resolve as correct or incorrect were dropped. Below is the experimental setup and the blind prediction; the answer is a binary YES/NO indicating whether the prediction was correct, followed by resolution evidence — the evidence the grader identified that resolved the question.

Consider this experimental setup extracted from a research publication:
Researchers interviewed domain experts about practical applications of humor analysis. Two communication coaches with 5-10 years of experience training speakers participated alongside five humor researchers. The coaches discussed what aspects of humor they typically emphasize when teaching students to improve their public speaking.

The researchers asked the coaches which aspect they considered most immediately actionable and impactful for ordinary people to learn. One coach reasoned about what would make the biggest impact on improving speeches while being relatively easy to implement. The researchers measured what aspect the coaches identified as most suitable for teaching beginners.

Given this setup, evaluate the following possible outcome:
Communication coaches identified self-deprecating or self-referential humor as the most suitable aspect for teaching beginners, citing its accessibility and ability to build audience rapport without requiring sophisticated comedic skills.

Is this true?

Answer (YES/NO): NO